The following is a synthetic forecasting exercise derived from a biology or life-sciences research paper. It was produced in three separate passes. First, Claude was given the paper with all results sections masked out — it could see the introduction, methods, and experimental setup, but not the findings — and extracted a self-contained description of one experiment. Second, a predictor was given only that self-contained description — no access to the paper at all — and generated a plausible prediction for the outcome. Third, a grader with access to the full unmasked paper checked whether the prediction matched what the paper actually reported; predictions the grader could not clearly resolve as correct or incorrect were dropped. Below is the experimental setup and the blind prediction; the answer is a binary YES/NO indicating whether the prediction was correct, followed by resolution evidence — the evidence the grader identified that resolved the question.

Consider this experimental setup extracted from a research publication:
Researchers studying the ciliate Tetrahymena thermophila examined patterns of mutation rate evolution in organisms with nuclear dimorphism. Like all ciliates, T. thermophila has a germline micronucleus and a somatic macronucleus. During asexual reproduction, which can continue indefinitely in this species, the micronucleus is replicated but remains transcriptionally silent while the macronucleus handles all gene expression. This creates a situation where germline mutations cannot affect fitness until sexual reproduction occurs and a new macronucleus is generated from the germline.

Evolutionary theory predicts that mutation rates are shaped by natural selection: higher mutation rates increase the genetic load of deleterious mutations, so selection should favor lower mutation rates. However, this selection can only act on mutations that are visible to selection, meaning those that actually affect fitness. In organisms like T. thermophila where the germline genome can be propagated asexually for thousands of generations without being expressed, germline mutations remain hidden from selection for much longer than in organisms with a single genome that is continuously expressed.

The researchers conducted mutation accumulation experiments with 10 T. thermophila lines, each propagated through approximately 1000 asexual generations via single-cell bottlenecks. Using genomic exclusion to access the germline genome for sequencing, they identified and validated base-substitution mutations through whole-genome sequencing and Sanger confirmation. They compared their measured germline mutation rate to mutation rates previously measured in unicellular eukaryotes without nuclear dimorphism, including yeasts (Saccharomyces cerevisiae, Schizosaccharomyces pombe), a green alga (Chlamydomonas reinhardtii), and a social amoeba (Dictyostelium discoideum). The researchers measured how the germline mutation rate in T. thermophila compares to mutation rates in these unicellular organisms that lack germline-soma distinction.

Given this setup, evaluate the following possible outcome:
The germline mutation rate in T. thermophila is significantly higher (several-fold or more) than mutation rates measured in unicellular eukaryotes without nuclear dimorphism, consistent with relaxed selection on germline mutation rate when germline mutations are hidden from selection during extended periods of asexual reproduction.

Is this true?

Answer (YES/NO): NO